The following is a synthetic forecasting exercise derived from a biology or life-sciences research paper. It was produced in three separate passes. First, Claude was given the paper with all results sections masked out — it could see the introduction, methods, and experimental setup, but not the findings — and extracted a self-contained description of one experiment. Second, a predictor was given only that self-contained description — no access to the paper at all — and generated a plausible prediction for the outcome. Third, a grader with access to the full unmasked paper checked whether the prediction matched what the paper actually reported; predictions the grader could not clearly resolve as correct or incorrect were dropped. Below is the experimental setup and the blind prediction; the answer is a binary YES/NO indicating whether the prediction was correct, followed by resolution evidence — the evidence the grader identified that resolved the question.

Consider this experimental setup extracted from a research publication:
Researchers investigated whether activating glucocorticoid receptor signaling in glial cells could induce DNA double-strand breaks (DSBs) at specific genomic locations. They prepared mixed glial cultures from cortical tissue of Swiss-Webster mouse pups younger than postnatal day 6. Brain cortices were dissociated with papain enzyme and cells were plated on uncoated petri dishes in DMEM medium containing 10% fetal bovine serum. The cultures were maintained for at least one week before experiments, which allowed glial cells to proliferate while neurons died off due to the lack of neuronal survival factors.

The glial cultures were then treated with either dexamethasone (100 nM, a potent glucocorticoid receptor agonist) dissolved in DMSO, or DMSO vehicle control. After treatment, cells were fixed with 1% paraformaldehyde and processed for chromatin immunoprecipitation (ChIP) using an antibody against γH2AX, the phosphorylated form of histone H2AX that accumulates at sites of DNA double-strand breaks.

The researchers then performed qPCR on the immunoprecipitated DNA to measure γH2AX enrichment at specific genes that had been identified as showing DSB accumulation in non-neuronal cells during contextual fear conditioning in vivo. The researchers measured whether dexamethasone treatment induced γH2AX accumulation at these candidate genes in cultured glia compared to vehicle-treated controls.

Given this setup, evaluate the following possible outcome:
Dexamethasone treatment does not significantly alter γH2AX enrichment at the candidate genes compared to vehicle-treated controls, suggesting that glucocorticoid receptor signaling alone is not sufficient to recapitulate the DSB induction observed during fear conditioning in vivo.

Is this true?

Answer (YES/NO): NO